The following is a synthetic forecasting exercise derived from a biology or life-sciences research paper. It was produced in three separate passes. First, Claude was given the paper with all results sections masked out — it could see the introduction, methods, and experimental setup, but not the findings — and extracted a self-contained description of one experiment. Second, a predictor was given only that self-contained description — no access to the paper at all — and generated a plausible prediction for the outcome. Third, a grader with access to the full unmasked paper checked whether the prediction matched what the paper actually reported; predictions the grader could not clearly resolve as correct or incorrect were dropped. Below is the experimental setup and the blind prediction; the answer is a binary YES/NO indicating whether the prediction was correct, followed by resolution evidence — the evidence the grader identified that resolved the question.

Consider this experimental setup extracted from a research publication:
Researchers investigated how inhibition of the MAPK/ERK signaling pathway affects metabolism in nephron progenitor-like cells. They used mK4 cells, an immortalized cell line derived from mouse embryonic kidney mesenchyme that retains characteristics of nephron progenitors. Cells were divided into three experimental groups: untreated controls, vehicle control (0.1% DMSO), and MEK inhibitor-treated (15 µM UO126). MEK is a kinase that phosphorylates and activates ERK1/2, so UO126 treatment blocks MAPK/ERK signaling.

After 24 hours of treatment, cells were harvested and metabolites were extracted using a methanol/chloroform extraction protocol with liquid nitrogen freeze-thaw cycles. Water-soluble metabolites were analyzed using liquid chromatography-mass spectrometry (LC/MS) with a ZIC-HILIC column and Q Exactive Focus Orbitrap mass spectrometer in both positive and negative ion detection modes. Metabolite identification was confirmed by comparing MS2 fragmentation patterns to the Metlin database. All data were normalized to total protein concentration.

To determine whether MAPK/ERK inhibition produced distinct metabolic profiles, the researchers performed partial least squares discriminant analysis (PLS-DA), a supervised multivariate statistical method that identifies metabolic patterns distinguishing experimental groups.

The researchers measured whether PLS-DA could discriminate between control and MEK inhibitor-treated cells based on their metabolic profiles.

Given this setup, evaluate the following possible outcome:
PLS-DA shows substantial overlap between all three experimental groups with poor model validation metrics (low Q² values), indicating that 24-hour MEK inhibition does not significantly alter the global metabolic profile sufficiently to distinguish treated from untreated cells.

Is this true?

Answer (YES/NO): NO